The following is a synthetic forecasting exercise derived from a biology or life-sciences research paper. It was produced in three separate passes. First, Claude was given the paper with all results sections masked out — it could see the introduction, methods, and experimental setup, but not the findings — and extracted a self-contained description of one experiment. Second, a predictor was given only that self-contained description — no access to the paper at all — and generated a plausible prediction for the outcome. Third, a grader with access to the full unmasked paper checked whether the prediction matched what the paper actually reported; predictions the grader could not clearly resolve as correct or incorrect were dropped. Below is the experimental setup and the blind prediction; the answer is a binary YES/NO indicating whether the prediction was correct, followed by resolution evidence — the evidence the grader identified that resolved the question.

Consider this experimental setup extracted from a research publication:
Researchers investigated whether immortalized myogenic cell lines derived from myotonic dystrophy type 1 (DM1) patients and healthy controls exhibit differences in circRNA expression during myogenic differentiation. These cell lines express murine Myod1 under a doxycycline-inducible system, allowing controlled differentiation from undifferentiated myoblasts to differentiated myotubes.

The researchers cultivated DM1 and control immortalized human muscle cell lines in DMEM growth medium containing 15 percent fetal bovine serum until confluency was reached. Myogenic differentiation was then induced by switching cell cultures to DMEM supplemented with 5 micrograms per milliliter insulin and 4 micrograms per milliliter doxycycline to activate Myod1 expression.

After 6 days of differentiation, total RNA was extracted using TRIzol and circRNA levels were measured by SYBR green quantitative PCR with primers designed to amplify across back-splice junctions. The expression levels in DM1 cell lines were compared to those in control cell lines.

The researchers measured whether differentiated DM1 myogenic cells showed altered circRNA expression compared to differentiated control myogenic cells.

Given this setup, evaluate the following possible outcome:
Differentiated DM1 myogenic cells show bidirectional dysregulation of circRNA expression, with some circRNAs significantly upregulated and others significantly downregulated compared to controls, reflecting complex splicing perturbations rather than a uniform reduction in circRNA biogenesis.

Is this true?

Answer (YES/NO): NO